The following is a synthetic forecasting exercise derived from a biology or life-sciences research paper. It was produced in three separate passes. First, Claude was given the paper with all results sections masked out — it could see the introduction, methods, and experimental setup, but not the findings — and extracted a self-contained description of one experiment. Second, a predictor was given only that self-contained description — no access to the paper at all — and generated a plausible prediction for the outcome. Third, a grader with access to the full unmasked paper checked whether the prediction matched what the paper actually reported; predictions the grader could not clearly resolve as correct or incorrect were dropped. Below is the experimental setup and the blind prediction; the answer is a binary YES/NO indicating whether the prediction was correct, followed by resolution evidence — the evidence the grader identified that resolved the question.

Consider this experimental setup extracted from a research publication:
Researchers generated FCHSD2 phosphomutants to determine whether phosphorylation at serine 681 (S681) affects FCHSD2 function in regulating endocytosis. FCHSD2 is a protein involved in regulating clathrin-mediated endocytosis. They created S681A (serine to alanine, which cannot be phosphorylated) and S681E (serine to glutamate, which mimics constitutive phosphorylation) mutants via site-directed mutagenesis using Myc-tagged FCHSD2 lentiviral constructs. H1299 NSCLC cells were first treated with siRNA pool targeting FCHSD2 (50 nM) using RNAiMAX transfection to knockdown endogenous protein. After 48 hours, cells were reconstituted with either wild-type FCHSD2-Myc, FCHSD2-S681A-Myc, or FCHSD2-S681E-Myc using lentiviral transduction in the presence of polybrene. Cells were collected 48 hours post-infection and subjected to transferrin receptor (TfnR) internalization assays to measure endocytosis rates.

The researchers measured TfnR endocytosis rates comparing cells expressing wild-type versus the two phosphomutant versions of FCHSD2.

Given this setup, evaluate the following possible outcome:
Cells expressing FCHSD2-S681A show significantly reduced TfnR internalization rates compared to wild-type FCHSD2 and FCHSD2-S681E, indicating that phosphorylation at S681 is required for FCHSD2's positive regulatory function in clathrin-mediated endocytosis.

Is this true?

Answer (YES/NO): YES